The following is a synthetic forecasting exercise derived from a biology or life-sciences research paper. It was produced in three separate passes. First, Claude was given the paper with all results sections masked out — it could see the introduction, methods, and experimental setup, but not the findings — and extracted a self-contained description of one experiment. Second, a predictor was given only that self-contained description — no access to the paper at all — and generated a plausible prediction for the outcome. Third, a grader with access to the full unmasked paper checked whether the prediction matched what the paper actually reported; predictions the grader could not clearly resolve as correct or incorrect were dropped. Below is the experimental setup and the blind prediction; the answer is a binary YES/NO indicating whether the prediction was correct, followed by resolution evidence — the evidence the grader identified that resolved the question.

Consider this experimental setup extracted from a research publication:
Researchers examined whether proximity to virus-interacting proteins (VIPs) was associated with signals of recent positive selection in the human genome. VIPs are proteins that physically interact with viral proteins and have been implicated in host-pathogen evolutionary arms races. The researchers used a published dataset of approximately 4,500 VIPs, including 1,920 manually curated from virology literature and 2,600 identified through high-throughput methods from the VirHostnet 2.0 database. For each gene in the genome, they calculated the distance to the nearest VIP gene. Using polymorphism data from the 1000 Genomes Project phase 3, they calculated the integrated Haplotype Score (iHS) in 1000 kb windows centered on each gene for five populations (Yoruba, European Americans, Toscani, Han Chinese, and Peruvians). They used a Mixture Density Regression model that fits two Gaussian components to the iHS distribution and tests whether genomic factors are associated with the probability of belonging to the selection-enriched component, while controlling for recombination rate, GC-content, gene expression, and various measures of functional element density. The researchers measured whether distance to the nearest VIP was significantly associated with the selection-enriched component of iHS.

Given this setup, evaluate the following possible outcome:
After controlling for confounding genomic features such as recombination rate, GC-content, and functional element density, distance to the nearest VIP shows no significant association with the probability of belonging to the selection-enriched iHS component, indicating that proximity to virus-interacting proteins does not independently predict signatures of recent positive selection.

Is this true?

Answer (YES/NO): NO